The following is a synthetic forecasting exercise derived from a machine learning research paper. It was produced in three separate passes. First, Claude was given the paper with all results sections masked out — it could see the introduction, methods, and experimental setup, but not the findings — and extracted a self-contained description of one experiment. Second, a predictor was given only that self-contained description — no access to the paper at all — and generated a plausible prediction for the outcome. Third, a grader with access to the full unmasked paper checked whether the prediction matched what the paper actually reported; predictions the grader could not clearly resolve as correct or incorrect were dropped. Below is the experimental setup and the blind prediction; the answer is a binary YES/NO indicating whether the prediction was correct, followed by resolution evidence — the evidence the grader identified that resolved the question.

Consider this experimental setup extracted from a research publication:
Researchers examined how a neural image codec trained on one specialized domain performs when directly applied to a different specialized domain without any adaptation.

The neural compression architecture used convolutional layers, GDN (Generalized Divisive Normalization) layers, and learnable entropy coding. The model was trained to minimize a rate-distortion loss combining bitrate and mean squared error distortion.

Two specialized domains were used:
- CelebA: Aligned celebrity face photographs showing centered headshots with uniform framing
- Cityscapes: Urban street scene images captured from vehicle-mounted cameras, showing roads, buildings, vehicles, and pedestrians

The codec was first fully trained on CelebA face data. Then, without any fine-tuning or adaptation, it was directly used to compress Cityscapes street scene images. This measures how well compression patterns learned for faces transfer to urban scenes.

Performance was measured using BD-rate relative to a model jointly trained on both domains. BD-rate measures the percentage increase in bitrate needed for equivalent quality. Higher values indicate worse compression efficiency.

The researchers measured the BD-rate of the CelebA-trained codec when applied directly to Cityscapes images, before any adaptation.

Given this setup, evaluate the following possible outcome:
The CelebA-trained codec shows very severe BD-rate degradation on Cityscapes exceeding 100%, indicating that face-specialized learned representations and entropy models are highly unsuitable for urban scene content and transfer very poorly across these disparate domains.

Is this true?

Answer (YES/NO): NO